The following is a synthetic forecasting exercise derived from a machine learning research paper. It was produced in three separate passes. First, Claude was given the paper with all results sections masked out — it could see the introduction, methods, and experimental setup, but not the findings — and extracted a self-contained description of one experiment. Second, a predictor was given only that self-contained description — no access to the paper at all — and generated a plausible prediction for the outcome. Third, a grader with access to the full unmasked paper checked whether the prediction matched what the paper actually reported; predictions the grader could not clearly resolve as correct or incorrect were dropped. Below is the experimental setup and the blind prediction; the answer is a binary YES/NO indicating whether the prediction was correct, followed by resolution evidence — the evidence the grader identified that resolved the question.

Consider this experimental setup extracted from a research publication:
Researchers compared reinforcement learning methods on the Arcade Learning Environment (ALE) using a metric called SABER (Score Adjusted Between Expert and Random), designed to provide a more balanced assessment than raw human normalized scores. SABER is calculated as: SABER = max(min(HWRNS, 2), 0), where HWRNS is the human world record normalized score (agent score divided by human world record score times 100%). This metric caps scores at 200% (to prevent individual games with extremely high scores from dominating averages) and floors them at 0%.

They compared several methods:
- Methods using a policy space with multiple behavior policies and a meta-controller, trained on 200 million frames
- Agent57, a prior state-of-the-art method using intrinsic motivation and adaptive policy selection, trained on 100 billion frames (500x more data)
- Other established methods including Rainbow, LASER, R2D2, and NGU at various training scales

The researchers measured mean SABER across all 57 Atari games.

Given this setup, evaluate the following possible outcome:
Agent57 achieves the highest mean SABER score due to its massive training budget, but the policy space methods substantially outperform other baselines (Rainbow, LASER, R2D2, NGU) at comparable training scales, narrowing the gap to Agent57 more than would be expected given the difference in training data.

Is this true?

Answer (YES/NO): NO